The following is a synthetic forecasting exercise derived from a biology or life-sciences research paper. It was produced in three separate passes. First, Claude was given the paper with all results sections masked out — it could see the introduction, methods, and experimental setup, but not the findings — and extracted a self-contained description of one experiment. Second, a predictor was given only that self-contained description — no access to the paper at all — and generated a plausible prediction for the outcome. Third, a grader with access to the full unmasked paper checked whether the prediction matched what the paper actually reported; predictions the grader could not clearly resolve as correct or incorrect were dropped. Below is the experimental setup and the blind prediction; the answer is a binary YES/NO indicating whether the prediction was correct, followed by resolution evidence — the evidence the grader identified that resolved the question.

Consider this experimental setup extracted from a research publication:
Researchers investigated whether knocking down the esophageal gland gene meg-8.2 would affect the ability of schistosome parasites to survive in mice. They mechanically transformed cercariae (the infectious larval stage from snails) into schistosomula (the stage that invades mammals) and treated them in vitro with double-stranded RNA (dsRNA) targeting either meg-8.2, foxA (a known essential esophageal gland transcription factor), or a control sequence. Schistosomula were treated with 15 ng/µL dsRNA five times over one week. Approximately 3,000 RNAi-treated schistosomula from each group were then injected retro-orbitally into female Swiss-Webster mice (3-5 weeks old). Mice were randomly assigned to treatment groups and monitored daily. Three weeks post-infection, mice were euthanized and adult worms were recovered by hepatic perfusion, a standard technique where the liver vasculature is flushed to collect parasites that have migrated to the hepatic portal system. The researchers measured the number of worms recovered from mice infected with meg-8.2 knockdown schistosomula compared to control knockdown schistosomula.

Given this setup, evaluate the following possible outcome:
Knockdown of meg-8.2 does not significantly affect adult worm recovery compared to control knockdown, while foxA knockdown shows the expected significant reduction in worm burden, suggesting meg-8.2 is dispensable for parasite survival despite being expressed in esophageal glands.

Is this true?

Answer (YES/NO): YES